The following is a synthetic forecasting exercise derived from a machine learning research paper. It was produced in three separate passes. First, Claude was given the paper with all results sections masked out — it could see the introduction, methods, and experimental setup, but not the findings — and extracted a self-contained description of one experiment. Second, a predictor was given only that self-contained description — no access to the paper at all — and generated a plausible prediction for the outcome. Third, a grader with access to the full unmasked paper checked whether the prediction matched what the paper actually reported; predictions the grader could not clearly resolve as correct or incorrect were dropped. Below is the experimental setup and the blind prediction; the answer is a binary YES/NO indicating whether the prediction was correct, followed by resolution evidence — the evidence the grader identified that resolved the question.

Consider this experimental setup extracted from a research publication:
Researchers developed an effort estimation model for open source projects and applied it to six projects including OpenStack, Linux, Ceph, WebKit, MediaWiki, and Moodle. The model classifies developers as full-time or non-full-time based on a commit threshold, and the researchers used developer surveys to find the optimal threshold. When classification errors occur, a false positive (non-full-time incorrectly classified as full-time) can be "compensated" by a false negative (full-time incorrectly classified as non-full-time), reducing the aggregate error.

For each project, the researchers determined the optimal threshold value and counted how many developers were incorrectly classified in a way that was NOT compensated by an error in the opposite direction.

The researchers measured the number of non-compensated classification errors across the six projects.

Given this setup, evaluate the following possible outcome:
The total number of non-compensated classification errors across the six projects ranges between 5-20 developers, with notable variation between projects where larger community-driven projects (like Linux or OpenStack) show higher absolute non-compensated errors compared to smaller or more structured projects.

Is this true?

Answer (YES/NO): NO